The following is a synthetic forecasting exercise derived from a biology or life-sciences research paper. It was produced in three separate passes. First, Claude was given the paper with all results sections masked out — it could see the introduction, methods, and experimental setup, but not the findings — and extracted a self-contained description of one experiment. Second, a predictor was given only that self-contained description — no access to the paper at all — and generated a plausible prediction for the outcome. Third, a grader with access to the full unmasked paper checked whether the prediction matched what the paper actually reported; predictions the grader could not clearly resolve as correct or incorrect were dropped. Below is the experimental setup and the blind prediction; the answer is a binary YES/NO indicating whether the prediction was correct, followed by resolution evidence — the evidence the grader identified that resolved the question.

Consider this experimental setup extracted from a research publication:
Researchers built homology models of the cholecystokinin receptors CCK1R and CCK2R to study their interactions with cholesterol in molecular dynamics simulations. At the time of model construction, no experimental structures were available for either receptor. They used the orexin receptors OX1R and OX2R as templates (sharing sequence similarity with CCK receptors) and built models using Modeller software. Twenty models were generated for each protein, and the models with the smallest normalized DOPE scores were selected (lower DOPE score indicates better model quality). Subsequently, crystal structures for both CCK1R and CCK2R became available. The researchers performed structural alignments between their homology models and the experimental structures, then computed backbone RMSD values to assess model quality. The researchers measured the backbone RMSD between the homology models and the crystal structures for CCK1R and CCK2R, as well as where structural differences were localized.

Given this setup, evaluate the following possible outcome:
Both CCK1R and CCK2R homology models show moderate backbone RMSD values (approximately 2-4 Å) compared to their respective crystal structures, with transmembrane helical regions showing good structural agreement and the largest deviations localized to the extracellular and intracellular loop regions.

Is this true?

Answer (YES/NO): NO